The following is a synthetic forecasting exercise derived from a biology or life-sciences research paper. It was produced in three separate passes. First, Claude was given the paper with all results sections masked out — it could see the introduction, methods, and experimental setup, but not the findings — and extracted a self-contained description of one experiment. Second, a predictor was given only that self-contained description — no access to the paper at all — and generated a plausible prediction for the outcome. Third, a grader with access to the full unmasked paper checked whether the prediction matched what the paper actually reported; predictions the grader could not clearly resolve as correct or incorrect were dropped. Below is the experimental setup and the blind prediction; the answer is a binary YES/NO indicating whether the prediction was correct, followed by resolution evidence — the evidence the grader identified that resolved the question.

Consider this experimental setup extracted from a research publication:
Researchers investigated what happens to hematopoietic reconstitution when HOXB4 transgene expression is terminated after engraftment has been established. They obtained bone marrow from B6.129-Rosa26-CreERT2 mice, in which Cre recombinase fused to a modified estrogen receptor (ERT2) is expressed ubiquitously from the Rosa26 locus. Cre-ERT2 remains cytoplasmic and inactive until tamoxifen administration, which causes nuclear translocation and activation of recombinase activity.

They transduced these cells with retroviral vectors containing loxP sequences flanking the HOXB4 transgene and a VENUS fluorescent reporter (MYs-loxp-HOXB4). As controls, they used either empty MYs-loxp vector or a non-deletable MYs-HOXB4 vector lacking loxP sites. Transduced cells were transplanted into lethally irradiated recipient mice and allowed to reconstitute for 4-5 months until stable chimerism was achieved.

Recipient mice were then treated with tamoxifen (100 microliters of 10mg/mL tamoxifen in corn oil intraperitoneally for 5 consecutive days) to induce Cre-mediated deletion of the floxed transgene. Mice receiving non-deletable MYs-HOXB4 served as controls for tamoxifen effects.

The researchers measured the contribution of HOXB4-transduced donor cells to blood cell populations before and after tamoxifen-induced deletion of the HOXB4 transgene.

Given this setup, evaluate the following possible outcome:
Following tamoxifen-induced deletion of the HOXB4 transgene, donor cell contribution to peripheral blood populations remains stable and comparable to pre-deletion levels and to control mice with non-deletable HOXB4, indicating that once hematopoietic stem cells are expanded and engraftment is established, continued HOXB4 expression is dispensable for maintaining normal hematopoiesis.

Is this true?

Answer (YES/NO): NO